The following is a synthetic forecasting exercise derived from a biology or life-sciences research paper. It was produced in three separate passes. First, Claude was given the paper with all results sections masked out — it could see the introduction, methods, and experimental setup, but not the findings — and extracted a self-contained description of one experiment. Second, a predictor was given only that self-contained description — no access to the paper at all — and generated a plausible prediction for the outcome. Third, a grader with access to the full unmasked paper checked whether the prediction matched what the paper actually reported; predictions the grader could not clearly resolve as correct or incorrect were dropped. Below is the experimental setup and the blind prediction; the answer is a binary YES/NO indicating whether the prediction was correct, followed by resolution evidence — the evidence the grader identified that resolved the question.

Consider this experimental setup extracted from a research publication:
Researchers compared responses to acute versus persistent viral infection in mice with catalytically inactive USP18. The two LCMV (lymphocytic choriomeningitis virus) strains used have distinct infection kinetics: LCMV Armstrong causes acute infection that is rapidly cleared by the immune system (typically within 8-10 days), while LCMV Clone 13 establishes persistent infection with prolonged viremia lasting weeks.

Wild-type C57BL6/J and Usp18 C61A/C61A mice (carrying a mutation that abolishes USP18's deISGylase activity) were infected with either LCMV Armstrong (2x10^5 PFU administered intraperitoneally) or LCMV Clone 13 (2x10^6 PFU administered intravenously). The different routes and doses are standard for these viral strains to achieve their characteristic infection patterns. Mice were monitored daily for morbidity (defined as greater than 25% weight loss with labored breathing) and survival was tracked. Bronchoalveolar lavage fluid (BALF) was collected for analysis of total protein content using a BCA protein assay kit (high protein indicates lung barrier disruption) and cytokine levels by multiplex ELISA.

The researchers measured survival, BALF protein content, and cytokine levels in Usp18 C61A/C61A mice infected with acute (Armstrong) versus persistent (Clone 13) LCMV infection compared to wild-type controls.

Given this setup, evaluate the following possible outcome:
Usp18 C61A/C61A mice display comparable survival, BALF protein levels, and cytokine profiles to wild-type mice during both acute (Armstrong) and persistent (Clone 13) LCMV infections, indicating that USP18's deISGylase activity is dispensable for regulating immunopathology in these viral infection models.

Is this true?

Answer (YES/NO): NO